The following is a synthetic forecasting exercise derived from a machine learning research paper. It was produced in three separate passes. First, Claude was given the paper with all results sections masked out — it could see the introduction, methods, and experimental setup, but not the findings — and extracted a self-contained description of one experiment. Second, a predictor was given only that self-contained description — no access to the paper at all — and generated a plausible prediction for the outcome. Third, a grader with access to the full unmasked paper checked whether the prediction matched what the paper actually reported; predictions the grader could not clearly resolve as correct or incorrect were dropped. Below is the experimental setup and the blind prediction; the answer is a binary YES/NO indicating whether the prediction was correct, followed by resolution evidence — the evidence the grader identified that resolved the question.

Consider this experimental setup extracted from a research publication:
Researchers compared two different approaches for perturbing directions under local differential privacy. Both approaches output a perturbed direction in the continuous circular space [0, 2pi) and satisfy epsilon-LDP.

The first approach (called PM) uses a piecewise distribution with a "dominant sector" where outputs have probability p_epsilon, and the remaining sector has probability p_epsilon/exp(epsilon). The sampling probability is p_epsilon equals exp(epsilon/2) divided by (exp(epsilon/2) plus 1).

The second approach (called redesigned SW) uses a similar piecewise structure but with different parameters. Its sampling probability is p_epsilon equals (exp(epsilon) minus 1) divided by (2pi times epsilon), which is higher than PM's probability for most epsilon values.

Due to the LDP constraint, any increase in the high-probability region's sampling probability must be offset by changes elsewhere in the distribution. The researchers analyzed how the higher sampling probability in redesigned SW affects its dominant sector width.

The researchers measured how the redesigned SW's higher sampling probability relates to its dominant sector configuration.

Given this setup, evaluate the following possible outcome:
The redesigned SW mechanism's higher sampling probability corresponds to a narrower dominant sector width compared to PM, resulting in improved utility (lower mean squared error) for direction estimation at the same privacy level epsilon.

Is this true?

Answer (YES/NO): NO